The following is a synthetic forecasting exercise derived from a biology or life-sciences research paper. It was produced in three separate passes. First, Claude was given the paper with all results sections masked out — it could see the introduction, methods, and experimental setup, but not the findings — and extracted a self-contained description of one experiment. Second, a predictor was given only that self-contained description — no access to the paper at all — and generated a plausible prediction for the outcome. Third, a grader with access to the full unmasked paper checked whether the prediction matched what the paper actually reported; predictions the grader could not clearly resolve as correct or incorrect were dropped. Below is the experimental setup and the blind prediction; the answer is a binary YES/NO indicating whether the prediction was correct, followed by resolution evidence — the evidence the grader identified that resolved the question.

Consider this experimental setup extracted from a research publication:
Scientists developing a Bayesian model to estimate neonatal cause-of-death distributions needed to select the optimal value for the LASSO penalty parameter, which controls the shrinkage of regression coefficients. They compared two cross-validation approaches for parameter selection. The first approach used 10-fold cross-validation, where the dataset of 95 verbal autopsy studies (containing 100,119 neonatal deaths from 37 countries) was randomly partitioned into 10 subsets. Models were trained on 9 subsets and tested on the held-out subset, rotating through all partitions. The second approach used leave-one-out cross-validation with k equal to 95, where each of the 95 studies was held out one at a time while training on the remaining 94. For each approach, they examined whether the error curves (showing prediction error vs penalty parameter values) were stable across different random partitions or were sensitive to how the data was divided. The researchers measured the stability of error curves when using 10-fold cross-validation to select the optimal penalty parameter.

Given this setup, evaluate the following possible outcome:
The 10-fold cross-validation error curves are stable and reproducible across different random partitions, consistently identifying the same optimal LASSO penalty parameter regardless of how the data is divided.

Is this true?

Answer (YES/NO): NO